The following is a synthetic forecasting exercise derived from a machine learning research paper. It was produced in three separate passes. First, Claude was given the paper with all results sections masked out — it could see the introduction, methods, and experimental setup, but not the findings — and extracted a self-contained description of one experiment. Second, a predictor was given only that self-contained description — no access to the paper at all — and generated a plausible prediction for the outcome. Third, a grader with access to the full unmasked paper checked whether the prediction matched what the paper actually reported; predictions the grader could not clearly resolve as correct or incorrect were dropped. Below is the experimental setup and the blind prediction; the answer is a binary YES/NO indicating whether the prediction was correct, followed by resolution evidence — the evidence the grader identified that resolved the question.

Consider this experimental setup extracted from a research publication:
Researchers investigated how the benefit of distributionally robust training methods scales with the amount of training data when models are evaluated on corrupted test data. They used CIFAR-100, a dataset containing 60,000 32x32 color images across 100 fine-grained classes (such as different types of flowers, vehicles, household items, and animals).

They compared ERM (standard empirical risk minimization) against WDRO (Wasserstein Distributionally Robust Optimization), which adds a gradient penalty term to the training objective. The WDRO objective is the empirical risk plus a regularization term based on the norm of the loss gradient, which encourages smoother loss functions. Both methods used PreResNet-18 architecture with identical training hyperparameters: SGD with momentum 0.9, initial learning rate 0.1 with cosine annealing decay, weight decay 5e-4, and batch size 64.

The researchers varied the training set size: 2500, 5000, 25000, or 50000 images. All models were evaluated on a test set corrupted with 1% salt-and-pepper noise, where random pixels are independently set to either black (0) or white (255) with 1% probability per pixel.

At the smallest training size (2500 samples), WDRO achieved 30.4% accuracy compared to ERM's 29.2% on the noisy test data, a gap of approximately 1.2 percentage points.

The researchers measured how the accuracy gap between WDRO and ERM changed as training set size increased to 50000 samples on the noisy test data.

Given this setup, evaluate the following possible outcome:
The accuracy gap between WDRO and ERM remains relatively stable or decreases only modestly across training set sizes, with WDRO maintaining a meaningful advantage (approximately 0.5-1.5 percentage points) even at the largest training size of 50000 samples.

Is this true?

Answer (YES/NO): NO